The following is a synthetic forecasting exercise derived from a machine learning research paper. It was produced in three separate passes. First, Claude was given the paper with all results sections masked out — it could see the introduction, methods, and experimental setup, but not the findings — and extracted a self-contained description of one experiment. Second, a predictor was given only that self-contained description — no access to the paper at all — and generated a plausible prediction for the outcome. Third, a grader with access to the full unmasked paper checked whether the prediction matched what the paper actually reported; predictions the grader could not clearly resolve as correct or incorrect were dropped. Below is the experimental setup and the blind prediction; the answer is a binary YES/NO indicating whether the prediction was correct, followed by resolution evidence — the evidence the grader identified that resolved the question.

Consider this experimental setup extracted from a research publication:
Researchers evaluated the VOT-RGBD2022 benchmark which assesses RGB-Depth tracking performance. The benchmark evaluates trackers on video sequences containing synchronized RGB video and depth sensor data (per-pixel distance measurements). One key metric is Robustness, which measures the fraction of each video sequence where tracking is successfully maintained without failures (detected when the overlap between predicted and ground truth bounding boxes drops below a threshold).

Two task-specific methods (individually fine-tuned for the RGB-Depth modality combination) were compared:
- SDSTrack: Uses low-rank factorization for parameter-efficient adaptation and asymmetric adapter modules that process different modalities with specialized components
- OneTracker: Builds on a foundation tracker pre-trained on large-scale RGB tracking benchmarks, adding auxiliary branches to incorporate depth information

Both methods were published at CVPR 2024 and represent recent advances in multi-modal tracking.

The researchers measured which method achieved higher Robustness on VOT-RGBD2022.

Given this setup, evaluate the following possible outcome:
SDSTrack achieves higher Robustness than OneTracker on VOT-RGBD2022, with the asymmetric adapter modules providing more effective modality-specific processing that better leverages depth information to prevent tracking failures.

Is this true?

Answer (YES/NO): YES